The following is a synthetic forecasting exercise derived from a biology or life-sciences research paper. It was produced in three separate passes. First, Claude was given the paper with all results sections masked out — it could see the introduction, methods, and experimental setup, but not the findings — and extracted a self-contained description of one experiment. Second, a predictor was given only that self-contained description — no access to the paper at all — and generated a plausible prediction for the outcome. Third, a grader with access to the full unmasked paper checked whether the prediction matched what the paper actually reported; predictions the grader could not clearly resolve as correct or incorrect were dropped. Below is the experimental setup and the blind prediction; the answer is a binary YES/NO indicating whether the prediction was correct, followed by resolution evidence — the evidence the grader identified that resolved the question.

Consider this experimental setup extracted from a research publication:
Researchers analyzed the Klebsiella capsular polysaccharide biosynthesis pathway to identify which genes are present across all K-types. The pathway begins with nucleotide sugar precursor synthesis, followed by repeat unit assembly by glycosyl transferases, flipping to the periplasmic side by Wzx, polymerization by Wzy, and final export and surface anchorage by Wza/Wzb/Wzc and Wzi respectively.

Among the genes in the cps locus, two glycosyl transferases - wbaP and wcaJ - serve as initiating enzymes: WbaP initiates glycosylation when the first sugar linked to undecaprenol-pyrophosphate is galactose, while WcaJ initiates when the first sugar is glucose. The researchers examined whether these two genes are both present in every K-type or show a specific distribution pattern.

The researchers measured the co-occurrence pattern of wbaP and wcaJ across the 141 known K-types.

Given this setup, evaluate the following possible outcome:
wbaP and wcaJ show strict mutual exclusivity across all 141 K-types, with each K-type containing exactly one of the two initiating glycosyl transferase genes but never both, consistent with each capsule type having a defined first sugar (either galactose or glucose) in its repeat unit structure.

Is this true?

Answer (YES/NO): YES